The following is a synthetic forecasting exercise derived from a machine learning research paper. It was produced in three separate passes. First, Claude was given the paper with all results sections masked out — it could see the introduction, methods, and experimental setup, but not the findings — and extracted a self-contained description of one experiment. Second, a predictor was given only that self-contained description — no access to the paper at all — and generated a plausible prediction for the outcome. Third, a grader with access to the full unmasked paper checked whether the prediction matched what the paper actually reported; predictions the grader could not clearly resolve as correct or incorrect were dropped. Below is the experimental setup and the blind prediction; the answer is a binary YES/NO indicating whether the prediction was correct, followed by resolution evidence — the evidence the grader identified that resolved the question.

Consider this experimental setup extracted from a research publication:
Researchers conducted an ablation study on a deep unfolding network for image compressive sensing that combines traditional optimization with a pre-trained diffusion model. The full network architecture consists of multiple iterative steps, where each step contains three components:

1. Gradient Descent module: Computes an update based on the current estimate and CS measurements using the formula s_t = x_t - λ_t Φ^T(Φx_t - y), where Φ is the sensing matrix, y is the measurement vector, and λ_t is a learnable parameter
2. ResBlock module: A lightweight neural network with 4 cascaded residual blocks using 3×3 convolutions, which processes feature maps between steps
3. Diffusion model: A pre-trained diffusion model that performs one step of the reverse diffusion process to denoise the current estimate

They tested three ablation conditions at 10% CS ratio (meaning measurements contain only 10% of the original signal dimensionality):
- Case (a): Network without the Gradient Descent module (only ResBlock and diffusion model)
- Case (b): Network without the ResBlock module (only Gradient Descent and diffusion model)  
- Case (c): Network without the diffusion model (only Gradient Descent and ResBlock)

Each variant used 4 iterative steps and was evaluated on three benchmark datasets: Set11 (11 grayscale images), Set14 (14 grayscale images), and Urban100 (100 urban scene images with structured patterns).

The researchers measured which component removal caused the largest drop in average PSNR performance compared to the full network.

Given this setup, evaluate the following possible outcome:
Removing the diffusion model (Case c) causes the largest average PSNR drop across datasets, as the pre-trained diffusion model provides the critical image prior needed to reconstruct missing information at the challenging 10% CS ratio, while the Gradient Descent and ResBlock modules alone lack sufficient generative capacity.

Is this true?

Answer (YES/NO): NO